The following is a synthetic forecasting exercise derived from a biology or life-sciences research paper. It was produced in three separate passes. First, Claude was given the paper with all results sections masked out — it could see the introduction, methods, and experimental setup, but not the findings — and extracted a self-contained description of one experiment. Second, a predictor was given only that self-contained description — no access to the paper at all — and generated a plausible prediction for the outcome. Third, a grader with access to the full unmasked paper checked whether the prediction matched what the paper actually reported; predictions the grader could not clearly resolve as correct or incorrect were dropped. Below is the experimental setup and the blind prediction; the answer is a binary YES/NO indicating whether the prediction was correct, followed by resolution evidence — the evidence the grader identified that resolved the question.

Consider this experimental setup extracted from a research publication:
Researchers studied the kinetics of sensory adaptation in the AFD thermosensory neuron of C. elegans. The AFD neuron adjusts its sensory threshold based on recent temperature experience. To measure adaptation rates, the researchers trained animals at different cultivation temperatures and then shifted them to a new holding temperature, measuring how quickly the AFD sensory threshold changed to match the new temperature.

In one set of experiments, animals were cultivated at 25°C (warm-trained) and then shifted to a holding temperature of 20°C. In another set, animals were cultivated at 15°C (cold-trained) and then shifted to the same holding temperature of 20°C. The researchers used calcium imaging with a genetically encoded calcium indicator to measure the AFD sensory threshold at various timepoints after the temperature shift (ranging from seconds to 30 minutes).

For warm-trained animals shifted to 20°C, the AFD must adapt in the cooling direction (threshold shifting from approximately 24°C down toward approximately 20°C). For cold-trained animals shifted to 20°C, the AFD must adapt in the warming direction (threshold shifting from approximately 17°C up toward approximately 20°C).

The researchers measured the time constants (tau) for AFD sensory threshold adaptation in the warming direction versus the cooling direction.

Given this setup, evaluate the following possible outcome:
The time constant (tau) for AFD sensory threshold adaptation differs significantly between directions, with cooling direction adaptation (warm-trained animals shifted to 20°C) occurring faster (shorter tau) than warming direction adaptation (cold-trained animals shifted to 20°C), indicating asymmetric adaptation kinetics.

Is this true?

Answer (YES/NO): NO